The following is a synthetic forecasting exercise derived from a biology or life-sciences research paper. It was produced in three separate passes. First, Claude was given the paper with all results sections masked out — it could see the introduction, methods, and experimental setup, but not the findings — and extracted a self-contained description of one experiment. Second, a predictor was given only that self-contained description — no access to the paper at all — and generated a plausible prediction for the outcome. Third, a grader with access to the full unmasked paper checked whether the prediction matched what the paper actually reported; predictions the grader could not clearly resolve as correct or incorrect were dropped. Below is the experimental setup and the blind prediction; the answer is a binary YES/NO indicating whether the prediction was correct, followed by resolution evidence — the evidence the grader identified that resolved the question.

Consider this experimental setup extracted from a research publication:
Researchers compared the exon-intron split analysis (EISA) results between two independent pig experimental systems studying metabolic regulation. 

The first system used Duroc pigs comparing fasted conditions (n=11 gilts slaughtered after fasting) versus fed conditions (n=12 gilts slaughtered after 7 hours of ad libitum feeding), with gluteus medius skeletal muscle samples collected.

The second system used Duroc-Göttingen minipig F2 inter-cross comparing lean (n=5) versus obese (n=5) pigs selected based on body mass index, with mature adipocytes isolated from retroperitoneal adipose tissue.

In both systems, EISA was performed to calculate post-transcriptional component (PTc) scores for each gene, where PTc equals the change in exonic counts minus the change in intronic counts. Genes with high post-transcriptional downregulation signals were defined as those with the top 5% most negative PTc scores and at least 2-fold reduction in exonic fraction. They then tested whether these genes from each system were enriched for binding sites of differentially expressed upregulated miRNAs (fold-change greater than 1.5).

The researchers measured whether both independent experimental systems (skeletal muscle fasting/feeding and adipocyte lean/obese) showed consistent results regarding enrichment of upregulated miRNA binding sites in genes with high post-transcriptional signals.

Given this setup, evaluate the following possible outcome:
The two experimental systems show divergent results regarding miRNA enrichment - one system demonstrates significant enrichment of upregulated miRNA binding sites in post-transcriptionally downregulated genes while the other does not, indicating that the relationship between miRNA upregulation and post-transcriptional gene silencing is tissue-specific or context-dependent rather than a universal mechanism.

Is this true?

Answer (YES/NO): YES